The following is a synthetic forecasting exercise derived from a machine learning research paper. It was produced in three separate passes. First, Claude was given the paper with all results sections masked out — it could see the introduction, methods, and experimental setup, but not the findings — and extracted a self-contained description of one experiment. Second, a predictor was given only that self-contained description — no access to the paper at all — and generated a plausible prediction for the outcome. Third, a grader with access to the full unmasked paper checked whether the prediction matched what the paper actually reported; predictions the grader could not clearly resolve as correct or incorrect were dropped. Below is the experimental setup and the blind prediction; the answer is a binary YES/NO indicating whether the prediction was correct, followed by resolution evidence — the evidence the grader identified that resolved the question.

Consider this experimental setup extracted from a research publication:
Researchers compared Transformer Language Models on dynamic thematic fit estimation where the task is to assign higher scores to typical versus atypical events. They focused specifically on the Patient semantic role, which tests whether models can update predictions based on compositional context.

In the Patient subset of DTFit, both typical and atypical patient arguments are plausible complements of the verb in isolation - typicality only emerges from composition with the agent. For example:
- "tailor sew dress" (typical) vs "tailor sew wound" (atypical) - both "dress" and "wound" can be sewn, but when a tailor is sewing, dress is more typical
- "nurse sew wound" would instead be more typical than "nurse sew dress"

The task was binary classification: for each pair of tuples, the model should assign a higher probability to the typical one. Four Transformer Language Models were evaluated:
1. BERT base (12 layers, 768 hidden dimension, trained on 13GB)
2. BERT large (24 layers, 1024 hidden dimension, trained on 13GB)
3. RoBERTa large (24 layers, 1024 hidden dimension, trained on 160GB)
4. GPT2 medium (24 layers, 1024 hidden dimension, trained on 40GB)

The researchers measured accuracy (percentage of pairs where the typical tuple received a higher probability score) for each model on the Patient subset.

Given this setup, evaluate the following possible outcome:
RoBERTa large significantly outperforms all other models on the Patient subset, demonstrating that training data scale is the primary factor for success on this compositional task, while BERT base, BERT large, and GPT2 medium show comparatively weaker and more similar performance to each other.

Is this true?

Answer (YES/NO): NO